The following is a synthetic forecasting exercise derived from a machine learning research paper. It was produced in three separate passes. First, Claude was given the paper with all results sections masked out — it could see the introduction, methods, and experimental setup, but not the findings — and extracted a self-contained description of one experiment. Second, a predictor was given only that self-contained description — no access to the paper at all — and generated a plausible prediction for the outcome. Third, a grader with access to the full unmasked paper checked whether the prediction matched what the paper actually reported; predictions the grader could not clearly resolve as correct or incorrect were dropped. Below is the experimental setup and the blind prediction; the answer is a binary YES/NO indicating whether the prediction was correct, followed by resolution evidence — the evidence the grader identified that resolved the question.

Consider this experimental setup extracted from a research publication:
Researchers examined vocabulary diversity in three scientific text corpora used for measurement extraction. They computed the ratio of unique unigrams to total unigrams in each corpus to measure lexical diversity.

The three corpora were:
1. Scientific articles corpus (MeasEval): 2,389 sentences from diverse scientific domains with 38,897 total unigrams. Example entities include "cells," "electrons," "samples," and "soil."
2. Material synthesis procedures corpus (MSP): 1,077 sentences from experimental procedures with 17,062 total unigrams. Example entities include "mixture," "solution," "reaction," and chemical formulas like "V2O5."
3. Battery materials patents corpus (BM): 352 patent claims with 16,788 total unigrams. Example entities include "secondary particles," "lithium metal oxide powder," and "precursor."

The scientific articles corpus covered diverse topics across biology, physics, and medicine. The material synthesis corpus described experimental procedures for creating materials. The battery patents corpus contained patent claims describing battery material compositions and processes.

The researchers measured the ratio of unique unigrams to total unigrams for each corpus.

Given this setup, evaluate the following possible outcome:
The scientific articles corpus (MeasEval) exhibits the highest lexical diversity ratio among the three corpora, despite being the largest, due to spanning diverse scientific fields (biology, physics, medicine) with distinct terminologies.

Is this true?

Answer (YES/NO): NO